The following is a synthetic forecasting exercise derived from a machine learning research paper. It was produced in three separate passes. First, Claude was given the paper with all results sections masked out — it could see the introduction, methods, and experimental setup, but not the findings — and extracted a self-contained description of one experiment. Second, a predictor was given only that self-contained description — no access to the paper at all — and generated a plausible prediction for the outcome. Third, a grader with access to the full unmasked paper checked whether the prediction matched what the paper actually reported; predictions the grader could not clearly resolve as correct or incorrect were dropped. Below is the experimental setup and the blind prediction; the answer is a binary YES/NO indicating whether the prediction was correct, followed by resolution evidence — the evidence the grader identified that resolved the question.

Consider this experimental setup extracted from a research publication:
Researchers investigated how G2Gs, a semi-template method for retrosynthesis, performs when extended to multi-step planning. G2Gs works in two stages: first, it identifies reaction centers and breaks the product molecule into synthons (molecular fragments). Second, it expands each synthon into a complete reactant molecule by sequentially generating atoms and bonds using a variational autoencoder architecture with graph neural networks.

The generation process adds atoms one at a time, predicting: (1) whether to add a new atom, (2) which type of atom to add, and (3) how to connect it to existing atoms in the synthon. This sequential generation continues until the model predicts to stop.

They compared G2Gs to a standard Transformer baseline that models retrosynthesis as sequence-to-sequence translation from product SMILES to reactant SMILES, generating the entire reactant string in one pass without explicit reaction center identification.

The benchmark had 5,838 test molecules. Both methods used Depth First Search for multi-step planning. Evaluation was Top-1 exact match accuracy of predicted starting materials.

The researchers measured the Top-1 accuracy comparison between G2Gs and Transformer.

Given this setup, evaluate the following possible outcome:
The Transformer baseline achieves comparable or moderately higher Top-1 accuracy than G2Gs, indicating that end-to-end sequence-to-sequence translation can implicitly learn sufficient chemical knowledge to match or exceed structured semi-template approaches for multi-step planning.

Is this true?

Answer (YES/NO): NO